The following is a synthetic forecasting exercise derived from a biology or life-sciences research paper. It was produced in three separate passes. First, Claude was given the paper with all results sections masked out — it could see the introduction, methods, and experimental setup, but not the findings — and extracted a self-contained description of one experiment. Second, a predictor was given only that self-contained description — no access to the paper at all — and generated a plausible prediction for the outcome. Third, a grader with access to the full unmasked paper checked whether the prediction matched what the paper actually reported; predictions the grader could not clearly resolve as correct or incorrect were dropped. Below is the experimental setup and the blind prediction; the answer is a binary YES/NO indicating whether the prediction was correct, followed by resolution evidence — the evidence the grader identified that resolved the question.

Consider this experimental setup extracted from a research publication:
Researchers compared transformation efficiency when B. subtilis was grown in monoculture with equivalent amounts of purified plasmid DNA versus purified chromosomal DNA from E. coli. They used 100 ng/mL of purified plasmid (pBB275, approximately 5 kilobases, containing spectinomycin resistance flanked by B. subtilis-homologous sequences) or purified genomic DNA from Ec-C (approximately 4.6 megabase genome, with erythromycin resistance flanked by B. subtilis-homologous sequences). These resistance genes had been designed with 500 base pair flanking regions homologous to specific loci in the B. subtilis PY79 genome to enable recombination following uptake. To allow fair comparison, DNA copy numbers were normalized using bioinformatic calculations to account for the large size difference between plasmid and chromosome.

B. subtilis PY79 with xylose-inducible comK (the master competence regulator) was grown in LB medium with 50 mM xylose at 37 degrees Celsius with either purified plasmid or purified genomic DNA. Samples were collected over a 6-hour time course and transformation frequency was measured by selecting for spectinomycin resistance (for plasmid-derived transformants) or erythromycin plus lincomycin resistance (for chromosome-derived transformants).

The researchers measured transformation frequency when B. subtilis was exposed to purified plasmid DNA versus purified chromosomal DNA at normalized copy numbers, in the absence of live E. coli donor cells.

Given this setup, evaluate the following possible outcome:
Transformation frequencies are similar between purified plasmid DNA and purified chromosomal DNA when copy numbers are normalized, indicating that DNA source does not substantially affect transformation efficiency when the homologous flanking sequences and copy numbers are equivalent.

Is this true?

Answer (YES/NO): NO